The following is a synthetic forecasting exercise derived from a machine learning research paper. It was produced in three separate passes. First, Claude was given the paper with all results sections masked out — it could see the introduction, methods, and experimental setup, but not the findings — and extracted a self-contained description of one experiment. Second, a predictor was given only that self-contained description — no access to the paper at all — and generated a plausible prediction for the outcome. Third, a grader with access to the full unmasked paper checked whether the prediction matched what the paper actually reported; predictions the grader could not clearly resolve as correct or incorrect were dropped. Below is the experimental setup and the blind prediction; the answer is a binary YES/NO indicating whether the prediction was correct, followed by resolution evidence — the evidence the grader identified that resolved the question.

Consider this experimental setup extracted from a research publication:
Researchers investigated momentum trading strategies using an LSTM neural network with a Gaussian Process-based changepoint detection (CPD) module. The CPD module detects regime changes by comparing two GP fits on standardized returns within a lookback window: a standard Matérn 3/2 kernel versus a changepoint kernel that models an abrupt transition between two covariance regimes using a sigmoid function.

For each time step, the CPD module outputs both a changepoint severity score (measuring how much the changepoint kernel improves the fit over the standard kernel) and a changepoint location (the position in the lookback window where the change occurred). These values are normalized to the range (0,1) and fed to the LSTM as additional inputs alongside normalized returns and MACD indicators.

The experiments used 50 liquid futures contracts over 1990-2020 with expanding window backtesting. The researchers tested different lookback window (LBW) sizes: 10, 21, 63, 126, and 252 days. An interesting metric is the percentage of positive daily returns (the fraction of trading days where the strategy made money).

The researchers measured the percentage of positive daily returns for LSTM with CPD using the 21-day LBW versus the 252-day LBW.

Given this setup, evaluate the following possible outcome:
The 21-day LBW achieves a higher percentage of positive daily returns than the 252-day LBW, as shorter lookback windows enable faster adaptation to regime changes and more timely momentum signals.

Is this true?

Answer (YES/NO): YES